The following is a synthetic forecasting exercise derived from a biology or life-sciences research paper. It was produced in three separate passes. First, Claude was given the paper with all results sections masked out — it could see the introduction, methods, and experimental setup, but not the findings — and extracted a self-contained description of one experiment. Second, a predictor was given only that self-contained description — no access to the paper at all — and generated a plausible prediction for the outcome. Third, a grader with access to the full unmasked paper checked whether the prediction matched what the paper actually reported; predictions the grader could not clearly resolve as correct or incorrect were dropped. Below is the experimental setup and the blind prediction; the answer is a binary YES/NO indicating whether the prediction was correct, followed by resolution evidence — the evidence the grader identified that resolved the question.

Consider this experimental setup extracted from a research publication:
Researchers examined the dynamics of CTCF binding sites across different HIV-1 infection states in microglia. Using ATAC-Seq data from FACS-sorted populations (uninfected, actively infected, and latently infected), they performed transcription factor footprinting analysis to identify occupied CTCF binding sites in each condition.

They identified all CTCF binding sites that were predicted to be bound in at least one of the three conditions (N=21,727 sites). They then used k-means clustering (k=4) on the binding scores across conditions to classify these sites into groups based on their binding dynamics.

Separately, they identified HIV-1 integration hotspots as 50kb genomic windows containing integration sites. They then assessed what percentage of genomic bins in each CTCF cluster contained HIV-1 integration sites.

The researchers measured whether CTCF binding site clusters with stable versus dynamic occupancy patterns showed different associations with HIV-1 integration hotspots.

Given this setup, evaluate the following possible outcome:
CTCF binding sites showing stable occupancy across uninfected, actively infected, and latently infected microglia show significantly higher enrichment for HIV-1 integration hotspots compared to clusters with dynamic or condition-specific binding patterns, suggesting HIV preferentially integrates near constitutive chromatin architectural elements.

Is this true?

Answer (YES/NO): YES